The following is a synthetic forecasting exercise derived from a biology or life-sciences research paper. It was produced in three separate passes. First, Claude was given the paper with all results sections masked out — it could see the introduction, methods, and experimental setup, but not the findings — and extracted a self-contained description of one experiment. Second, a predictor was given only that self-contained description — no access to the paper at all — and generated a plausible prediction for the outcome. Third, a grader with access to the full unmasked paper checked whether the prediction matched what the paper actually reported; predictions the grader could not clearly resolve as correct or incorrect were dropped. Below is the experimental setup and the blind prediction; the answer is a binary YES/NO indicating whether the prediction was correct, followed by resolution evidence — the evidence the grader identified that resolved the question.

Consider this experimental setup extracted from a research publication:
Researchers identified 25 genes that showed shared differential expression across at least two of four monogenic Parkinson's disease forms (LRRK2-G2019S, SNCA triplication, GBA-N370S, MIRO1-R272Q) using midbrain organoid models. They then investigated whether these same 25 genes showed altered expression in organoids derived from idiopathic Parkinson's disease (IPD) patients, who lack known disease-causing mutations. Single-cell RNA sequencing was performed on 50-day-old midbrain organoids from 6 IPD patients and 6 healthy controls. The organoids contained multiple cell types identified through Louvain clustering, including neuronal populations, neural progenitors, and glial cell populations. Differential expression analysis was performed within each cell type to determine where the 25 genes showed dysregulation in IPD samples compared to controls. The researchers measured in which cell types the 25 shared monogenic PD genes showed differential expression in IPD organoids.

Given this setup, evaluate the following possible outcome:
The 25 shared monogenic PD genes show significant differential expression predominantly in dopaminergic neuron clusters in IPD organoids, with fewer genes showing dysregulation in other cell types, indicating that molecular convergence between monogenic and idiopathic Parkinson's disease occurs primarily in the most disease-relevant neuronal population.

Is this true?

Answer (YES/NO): NO